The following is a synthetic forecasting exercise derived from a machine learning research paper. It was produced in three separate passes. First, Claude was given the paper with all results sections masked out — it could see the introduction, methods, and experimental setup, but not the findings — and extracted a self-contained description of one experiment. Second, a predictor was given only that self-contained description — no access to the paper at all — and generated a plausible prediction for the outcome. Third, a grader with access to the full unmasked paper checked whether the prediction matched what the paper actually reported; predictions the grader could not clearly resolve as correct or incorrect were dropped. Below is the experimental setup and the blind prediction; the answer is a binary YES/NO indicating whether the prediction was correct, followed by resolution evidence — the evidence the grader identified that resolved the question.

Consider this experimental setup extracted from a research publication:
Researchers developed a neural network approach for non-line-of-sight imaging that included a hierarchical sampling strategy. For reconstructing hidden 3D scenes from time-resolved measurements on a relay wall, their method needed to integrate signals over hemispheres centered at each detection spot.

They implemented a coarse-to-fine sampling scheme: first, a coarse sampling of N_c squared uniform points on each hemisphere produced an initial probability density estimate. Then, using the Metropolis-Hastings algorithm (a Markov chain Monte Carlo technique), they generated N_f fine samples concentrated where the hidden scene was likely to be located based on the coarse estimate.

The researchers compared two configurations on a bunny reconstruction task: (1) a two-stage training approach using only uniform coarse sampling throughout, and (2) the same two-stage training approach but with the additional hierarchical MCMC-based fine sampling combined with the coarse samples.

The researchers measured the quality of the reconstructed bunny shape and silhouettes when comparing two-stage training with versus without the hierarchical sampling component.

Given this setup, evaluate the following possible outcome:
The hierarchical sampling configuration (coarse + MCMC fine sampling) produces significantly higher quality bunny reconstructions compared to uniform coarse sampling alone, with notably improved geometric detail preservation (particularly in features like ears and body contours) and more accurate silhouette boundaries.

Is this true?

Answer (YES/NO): NO